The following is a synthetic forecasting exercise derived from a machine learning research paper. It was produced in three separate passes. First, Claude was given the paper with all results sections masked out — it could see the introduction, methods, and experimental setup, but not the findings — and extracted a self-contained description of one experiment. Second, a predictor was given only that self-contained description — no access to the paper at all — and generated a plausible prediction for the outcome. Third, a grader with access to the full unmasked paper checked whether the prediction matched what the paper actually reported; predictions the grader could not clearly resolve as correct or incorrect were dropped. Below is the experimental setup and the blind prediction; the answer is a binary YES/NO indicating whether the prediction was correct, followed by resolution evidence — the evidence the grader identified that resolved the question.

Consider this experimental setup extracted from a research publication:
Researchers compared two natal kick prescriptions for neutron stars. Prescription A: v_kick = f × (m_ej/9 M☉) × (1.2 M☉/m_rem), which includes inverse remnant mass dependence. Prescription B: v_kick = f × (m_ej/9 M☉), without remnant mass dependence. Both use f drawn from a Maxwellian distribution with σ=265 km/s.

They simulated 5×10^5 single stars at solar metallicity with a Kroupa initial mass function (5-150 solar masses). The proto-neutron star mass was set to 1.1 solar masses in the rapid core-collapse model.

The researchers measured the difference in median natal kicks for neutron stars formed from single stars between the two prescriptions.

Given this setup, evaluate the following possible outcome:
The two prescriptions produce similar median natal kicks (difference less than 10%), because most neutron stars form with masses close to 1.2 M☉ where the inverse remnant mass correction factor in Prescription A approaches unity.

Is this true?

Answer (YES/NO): YES